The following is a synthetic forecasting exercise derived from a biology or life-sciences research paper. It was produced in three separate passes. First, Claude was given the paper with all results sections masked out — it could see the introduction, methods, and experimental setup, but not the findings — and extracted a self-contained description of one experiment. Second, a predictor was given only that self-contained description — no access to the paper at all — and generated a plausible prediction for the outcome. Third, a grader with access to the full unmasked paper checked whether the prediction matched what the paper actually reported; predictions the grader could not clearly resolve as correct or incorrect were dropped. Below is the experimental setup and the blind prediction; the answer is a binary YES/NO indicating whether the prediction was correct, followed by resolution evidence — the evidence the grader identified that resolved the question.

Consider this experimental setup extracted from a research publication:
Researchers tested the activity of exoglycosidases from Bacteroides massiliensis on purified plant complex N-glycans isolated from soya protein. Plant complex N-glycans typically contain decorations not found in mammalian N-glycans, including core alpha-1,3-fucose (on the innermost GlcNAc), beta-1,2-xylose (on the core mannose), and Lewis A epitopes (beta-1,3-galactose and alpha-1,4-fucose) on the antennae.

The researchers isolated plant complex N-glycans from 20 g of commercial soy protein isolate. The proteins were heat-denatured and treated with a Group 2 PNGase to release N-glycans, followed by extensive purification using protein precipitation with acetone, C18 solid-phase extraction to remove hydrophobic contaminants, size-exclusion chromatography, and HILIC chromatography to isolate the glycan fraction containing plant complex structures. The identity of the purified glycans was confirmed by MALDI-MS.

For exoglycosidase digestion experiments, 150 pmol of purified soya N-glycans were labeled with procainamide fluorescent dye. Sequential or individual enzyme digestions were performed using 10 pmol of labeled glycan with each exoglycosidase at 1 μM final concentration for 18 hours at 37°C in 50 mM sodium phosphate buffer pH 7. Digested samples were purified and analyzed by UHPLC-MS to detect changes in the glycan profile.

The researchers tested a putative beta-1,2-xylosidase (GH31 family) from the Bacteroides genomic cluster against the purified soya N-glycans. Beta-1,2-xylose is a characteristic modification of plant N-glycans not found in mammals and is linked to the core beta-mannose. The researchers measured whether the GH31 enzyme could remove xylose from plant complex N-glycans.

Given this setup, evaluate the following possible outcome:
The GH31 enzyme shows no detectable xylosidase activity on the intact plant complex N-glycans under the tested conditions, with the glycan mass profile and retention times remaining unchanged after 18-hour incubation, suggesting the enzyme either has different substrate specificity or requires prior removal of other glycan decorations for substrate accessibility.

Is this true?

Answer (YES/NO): YES